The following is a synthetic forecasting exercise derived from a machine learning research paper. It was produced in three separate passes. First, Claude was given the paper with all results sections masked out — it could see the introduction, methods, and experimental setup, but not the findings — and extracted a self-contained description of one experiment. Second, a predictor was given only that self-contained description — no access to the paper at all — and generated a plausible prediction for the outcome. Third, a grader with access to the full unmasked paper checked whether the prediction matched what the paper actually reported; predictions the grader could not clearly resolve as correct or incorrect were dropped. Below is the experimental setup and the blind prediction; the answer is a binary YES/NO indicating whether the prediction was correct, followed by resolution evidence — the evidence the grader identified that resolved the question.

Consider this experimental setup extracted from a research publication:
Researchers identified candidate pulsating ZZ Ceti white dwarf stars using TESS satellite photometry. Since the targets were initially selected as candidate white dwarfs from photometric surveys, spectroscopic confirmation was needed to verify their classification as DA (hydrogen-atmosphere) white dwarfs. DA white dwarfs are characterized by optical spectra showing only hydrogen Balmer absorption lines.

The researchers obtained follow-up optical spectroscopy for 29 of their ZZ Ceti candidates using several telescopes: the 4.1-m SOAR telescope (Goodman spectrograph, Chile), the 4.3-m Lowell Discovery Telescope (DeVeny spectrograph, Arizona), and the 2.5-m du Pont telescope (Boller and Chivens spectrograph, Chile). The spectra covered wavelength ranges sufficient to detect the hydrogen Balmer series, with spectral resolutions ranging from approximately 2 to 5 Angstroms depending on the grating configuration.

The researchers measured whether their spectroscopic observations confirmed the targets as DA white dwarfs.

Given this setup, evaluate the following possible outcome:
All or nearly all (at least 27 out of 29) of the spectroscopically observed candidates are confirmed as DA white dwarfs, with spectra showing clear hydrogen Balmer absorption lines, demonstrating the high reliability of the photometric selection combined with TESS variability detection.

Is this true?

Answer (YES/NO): YES